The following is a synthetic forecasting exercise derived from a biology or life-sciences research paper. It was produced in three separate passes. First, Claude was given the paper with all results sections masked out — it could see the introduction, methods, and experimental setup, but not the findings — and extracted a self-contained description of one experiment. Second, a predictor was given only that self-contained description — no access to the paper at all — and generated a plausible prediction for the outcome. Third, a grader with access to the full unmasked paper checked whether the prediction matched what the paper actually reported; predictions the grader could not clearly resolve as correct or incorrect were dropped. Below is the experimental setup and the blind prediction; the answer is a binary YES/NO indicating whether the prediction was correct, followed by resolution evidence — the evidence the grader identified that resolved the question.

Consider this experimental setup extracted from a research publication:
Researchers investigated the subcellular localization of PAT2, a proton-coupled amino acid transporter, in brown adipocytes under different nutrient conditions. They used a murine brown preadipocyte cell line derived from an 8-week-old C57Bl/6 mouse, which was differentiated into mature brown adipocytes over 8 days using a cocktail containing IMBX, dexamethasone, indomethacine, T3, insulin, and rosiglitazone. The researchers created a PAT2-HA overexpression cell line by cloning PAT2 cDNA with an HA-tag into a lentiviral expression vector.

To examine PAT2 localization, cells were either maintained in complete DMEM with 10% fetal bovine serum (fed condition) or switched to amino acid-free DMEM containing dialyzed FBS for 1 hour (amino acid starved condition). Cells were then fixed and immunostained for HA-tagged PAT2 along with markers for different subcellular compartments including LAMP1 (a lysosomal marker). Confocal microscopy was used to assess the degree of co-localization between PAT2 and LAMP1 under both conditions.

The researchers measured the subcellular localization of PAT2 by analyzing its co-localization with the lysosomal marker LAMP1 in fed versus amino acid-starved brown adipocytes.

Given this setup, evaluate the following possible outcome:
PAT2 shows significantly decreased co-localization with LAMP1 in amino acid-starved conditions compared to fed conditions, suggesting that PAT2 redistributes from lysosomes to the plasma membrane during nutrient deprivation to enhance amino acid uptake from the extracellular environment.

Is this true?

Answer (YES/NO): NO